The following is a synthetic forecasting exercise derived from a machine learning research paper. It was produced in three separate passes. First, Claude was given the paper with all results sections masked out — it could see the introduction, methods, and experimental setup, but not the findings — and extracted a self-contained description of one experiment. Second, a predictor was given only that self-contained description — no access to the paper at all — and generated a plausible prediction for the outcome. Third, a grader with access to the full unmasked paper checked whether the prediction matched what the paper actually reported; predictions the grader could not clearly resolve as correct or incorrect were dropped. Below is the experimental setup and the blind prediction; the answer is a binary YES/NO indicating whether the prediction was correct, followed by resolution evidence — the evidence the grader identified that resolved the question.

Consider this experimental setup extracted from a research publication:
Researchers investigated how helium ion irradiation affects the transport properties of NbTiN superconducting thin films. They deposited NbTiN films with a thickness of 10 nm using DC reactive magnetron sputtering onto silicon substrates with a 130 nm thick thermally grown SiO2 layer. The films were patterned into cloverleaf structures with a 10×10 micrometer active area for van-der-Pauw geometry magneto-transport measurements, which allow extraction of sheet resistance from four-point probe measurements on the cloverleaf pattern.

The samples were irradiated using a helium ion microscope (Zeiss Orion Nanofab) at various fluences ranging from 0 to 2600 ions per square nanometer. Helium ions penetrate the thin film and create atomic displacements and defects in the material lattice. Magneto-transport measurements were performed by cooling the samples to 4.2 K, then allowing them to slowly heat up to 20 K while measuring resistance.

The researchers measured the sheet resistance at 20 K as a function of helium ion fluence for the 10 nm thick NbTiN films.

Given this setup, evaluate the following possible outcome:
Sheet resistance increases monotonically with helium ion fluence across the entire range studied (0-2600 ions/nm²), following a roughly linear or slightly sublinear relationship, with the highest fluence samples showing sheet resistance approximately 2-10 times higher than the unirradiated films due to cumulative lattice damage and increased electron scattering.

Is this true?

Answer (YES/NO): NO